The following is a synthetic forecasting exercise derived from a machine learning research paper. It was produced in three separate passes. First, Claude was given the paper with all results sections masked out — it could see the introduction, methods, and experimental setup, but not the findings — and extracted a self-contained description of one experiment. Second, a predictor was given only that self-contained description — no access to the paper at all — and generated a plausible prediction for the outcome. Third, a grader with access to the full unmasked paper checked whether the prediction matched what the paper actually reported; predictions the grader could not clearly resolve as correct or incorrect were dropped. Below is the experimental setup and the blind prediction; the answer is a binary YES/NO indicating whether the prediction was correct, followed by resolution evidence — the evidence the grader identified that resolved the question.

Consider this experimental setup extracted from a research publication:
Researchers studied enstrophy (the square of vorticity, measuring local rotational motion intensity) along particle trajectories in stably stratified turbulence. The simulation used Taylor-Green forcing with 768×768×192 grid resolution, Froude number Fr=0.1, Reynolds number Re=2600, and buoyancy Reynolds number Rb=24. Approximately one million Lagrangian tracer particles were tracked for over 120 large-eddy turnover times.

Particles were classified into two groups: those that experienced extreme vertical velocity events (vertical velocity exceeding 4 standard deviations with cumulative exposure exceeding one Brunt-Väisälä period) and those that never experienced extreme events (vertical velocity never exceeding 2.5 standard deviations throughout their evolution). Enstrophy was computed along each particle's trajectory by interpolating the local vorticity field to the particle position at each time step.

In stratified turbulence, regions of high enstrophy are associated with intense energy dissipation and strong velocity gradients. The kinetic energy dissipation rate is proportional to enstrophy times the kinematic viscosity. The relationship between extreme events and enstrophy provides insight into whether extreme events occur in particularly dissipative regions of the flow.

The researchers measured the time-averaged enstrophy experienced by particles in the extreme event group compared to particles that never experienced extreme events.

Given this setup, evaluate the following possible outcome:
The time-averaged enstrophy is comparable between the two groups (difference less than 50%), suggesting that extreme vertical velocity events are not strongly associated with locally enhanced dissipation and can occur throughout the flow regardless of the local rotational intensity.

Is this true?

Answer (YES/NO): NO